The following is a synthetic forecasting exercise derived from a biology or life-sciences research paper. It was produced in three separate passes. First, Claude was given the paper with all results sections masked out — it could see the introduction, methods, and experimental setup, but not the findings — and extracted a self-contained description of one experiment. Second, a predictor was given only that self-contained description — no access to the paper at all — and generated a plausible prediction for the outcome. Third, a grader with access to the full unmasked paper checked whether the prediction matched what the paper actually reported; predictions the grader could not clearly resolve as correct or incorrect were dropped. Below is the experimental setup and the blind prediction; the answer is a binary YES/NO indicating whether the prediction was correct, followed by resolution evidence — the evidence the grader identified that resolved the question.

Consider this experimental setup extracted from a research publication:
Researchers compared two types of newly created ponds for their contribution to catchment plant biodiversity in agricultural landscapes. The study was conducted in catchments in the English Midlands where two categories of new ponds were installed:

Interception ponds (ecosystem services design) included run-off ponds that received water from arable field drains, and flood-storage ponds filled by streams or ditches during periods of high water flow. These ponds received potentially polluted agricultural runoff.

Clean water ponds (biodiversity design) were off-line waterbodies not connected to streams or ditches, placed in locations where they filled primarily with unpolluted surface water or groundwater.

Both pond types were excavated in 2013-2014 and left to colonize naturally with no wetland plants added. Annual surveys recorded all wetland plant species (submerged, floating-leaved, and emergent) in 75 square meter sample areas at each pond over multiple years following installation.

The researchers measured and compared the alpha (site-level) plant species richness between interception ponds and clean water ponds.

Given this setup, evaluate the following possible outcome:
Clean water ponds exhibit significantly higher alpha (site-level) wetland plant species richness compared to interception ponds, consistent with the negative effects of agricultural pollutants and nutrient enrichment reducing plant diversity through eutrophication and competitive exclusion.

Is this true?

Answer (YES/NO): YES